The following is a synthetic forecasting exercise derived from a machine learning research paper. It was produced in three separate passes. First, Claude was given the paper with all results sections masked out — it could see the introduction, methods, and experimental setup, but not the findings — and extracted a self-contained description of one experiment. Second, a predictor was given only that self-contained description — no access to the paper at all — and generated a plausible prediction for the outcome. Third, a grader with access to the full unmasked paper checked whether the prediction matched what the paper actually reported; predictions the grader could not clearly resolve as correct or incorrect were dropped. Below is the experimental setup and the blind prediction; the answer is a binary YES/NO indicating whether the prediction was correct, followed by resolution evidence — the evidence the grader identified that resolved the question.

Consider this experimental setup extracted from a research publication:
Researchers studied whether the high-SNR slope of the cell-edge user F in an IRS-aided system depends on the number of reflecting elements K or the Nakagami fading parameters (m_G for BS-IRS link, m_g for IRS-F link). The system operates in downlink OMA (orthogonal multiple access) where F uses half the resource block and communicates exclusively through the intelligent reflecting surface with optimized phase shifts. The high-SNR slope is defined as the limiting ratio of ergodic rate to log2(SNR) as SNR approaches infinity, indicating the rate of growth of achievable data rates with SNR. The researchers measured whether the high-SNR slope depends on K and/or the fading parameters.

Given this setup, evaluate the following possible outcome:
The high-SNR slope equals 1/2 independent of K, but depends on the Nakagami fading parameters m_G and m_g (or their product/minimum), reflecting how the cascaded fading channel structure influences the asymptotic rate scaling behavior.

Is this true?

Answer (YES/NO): NO